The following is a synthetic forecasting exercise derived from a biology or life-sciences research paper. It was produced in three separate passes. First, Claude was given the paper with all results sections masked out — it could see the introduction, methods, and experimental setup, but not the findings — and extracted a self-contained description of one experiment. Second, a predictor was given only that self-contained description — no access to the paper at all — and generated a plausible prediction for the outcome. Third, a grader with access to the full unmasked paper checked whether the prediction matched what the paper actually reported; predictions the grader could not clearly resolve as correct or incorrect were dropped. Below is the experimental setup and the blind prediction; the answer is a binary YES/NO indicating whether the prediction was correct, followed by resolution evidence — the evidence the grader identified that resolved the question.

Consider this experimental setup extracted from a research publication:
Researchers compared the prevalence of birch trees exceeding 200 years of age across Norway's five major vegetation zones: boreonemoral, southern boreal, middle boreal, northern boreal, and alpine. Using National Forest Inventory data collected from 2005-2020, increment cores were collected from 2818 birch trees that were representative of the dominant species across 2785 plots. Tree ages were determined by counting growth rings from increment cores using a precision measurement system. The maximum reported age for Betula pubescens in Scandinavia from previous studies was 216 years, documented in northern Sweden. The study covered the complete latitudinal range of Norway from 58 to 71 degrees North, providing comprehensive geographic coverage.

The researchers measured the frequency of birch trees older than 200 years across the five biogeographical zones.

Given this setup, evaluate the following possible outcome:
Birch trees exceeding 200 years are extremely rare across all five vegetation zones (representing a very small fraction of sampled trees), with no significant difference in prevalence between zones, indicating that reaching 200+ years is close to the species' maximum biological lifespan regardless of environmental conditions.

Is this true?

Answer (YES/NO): YES